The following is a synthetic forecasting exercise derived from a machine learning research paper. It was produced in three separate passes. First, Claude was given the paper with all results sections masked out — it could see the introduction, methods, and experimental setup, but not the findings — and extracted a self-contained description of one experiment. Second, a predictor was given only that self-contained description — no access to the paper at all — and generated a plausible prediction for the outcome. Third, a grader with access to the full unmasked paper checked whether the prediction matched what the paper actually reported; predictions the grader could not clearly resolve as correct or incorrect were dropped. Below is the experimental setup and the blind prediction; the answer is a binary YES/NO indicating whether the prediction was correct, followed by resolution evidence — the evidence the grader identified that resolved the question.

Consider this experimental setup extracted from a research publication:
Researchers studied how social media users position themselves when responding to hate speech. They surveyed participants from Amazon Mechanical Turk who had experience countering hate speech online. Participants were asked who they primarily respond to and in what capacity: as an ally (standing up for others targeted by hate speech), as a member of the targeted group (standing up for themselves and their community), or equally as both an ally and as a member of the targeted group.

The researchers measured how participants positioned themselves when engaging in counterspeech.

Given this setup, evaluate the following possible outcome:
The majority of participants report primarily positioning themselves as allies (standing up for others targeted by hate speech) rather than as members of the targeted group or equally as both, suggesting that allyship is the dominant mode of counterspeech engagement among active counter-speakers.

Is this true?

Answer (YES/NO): NO